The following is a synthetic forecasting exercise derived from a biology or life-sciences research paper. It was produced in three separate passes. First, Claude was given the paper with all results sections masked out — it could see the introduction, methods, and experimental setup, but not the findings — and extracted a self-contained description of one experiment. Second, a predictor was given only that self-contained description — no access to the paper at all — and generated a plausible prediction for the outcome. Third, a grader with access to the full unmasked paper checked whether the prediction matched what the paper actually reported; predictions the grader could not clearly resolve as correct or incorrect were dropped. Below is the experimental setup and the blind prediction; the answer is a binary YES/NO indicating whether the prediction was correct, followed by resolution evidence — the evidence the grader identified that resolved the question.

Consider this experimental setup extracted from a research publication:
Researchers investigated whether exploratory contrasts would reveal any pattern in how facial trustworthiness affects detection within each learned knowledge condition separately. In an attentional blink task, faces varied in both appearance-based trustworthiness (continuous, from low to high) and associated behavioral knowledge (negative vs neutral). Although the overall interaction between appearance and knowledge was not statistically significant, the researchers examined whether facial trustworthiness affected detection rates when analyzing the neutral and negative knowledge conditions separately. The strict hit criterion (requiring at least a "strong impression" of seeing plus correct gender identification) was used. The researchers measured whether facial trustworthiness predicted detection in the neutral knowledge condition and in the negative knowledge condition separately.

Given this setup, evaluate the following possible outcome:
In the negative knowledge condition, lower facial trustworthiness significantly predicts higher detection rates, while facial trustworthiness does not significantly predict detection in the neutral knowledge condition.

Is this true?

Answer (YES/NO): NO